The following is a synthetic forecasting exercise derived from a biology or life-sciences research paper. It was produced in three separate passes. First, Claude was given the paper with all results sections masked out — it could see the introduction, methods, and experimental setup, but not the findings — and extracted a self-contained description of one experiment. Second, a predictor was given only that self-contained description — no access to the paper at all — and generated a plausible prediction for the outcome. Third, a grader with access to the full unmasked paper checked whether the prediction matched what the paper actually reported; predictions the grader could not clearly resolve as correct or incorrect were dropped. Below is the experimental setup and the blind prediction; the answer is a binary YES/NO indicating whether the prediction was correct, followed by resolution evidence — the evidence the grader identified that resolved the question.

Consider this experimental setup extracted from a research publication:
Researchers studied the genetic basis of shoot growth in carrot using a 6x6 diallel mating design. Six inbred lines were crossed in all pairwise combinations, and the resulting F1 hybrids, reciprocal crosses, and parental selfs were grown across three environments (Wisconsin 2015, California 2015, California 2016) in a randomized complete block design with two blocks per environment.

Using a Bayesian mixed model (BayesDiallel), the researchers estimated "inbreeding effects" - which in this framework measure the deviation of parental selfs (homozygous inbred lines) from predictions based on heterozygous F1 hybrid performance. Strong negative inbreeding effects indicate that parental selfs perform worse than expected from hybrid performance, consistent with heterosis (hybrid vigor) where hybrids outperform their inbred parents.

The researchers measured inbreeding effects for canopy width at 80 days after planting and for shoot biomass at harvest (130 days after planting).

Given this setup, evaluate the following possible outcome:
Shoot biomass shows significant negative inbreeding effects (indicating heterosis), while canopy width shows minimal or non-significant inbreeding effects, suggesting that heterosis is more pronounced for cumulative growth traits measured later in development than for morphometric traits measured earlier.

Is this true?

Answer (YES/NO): NO